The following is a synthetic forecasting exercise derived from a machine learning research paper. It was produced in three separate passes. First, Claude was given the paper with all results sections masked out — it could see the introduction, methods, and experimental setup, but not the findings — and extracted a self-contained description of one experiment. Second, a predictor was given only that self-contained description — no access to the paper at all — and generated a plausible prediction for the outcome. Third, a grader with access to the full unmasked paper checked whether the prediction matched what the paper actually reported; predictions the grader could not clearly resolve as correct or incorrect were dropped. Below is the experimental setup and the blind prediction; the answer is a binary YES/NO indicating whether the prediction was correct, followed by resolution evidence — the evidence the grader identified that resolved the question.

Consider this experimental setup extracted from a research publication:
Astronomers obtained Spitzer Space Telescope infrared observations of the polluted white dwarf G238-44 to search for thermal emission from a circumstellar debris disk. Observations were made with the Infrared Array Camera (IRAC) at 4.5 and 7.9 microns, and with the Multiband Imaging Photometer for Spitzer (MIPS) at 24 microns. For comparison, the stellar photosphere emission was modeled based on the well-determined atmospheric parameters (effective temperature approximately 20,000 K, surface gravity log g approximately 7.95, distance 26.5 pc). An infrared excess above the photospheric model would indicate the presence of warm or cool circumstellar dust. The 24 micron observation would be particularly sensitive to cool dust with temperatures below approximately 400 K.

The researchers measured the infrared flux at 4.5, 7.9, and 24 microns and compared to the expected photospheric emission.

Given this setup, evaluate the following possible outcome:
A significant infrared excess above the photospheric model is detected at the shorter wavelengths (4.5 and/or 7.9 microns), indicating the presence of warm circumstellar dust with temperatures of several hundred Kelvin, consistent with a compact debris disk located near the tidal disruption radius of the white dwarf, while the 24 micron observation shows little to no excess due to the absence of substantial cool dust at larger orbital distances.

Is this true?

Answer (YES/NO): NO